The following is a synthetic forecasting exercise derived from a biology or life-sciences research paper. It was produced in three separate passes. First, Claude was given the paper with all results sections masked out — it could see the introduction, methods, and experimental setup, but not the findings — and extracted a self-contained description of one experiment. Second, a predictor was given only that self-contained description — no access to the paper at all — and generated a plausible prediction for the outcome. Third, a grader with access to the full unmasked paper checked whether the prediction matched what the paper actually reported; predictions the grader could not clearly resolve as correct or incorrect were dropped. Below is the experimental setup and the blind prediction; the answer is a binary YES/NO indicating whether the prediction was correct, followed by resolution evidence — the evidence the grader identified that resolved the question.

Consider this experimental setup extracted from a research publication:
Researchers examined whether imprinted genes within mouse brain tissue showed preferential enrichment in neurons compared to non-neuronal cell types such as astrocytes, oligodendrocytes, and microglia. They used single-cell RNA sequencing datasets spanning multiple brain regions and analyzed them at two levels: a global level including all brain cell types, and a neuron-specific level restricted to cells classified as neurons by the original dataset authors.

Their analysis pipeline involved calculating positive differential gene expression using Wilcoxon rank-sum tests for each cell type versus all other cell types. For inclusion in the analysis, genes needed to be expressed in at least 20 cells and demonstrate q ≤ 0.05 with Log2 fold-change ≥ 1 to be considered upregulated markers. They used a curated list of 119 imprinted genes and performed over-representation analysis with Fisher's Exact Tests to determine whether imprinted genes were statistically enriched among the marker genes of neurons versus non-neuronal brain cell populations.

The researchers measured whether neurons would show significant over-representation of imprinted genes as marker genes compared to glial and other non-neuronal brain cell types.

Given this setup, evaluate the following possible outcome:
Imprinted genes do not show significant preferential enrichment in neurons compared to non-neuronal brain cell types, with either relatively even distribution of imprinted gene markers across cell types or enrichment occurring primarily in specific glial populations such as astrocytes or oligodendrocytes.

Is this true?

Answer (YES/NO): NO